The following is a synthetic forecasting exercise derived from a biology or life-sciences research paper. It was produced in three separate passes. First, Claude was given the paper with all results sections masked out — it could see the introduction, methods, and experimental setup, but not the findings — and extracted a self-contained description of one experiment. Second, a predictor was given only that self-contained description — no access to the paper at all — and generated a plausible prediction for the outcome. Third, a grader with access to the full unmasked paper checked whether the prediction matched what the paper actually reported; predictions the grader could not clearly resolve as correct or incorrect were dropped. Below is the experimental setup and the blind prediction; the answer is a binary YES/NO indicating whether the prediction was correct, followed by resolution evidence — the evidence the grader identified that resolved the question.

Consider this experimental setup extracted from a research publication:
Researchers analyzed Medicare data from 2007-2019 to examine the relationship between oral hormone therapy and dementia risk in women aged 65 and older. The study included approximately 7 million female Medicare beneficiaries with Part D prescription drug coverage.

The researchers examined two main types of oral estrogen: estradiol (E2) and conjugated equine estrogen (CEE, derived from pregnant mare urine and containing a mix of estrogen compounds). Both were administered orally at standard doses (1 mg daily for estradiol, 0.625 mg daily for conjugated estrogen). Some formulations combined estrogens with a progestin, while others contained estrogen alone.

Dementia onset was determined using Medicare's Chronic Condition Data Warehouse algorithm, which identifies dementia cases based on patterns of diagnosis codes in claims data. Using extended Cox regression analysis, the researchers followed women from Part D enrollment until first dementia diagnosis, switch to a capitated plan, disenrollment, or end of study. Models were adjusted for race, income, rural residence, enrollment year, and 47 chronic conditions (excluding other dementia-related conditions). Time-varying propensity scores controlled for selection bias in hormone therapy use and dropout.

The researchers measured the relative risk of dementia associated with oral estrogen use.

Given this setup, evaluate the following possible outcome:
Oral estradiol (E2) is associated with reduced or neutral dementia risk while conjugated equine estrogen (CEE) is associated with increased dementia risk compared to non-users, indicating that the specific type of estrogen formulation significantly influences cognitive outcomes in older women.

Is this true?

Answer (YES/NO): NO